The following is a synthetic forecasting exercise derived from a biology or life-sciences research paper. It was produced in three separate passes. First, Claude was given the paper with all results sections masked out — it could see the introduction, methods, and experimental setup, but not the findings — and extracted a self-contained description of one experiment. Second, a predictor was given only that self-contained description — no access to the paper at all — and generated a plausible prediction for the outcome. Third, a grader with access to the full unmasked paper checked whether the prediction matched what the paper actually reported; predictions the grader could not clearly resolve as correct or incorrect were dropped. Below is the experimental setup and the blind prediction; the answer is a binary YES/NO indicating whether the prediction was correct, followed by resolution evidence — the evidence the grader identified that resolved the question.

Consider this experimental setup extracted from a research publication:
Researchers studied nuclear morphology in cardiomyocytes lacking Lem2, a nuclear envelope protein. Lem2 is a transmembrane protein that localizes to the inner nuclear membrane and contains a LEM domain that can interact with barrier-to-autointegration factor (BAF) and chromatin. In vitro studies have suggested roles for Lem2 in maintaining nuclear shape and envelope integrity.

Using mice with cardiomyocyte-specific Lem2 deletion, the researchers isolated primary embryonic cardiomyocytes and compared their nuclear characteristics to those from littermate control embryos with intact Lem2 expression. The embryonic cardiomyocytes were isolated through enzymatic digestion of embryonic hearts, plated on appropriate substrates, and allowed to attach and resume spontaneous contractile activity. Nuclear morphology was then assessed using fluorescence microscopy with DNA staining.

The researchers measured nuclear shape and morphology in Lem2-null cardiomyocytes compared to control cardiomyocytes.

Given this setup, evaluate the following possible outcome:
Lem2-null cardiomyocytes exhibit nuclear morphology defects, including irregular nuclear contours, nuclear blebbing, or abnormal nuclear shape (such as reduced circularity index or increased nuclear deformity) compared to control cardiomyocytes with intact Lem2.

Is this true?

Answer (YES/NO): YES